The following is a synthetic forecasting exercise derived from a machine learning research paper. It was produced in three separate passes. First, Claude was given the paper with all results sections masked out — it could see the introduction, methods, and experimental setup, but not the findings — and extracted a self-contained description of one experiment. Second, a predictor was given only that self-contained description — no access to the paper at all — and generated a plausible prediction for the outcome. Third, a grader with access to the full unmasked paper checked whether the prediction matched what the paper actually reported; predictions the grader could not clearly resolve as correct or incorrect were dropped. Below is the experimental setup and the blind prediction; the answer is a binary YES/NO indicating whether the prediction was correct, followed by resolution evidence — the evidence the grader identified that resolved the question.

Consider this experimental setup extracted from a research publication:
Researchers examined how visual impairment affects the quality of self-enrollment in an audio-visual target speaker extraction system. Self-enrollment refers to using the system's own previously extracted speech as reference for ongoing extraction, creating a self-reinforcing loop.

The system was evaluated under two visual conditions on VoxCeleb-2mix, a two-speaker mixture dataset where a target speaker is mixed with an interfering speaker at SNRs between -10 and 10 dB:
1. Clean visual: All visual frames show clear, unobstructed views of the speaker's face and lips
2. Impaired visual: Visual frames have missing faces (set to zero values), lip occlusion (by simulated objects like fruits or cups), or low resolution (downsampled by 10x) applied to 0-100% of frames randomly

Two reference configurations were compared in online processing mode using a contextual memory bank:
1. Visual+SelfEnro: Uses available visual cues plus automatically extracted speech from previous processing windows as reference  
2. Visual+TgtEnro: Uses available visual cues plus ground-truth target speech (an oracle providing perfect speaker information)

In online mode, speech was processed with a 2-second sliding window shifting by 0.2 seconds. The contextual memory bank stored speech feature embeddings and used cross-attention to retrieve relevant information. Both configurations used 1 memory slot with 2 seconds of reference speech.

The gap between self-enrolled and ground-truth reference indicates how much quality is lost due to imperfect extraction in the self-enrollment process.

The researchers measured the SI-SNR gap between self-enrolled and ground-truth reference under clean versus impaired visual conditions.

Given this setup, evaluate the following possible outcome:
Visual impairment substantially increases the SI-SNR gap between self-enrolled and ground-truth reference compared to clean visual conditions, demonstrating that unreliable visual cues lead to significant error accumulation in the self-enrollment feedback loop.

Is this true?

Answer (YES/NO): NO